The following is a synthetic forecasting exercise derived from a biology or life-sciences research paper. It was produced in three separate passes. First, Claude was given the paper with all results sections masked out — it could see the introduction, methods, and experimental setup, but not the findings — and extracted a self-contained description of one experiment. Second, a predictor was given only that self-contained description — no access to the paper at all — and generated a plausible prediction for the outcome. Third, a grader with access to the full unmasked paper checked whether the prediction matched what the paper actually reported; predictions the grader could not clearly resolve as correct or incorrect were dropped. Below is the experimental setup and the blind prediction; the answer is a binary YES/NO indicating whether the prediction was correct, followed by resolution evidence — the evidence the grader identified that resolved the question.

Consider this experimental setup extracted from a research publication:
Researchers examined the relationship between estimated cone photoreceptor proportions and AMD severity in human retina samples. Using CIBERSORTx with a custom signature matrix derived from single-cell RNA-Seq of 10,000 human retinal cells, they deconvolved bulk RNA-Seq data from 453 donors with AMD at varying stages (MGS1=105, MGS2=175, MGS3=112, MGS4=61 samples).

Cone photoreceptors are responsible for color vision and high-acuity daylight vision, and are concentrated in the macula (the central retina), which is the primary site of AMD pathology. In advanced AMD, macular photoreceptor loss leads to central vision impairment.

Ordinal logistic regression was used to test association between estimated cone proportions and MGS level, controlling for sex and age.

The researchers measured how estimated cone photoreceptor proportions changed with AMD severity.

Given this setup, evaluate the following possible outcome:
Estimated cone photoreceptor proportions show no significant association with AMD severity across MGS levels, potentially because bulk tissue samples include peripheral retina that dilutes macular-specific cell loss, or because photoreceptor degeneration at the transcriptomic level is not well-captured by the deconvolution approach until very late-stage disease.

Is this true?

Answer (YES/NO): YES